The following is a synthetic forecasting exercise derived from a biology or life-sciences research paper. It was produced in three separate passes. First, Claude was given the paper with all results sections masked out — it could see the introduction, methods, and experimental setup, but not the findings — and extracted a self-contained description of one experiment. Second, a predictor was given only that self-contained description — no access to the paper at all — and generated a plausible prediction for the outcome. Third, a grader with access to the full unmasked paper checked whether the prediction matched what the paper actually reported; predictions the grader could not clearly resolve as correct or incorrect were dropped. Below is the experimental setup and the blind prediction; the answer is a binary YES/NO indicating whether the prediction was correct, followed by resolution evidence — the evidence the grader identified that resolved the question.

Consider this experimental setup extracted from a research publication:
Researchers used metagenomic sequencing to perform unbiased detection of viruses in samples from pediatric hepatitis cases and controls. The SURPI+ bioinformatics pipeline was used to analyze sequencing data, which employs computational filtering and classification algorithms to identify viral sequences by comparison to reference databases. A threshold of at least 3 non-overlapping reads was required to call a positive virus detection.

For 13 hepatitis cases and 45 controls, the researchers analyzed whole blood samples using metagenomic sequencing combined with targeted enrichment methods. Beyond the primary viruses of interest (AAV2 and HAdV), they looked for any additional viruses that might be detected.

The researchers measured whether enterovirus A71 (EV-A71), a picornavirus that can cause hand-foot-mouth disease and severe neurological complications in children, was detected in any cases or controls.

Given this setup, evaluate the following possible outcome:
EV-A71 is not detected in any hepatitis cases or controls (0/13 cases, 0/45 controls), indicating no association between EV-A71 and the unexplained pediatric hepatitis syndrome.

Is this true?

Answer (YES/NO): NO